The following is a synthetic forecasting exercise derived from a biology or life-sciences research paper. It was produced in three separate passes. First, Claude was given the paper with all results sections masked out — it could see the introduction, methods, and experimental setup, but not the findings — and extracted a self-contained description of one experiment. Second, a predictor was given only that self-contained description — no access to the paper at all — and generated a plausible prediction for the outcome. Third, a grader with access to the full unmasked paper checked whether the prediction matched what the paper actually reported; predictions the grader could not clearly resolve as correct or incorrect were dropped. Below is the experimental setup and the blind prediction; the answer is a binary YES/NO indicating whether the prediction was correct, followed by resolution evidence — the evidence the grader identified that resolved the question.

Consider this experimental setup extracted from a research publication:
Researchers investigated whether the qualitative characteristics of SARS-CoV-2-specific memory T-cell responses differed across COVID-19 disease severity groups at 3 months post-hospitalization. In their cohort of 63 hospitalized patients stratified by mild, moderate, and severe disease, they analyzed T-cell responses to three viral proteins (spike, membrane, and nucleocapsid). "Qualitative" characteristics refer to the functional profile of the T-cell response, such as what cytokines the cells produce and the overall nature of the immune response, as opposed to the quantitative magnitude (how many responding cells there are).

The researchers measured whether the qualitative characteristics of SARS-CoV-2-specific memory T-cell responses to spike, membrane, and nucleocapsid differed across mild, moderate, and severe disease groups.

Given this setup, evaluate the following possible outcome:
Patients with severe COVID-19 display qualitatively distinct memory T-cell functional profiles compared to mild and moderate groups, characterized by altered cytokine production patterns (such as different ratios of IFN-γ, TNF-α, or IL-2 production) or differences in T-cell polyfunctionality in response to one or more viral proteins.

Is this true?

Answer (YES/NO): NO